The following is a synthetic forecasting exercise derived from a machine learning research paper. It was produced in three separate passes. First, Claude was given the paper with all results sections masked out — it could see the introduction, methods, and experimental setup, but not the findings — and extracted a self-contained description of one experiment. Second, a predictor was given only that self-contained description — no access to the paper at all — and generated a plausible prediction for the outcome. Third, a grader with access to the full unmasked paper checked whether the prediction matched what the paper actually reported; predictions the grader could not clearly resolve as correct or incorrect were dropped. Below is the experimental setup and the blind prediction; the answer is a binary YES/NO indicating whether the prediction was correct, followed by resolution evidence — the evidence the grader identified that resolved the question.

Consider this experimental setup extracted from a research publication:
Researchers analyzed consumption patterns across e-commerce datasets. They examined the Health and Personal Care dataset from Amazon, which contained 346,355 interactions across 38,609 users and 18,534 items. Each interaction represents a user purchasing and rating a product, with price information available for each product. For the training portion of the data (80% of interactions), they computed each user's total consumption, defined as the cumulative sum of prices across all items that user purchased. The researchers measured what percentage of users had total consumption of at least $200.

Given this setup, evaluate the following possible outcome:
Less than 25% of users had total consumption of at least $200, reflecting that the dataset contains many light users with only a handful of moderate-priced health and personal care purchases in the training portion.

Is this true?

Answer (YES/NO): YES